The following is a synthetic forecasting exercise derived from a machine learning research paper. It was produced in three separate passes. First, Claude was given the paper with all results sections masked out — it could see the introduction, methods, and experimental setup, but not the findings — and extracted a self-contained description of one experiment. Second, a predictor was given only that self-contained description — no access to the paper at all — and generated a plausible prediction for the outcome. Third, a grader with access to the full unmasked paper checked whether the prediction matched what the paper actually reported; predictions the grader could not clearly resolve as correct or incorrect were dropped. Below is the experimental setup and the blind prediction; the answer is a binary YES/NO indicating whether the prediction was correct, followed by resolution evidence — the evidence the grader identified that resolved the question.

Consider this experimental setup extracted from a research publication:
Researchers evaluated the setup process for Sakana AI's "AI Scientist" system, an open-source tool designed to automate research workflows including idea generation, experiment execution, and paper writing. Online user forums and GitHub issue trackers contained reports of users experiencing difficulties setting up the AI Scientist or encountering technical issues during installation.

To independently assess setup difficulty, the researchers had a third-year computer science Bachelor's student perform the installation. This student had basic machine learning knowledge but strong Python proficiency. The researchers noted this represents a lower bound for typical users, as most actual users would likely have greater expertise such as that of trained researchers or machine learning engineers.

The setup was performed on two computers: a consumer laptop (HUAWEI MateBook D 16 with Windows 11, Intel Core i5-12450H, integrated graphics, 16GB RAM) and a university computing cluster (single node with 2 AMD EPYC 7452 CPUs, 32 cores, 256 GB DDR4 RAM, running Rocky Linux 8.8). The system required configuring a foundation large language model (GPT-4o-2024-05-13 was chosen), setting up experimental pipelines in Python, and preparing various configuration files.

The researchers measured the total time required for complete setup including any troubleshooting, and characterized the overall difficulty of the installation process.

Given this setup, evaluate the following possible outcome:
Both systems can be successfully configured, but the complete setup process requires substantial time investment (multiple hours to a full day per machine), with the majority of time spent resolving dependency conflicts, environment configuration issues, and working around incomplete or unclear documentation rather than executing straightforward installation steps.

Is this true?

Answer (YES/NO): NO